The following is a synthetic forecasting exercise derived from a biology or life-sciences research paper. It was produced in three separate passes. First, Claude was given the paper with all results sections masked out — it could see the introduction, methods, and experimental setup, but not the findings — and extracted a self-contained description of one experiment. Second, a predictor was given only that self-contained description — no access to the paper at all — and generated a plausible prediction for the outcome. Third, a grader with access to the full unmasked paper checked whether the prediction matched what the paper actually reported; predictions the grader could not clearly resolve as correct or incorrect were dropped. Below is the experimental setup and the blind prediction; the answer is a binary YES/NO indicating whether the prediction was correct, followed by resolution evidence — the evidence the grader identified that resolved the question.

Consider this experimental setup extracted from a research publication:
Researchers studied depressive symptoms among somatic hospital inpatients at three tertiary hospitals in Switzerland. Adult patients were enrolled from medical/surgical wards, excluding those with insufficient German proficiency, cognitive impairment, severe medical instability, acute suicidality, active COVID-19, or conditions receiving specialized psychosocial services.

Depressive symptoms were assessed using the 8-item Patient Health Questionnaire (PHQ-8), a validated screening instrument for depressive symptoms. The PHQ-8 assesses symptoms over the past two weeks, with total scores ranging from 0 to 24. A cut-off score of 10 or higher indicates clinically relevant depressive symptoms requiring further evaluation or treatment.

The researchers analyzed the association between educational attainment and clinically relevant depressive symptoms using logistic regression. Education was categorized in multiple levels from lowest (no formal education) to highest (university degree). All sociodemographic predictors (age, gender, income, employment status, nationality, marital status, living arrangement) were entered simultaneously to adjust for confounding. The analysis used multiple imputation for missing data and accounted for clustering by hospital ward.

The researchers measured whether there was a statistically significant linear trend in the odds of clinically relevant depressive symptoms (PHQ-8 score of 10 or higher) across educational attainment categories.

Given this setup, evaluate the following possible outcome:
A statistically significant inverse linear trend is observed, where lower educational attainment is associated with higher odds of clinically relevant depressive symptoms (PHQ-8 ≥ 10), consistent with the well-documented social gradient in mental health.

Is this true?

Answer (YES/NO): NO